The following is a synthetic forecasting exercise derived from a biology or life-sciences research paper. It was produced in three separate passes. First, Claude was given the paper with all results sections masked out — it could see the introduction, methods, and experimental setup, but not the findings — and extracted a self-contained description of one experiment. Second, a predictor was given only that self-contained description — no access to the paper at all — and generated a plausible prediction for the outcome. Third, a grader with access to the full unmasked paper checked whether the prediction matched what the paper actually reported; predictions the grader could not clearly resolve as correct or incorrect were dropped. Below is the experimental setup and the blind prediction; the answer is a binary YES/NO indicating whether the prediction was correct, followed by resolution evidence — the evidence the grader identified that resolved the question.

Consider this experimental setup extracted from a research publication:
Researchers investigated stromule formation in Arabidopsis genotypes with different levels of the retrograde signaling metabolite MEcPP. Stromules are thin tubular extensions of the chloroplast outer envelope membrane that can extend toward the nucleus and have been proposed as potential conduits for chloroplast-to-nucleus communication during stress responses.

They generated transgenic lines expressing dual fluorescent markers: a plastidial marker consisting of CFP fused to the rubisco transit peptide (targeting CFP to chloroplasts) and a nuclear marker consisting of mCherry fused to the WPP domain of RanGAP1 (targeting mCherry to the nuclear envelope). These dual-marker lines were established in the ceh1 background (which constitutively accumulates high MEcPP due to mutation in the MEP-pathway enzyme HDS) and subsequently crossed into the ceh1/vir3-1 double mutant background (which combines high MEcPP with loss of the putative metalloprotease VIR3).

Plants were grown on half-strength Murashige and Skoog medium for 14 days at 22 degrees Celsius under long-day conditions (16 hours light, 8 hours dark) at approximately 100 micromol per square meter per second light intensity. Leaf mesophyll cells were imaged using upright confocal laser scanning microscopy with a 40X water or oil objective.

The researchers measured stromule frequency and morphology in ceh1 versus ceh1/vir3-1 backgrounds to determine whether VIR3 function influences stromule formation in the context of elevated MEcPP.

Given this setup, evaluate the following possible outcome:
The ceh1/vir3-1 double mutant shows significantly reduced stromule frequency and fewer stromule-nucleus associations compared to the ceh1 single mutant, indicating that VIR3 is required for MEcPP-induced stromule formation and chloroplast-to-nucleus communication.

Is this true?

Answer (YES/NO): YES